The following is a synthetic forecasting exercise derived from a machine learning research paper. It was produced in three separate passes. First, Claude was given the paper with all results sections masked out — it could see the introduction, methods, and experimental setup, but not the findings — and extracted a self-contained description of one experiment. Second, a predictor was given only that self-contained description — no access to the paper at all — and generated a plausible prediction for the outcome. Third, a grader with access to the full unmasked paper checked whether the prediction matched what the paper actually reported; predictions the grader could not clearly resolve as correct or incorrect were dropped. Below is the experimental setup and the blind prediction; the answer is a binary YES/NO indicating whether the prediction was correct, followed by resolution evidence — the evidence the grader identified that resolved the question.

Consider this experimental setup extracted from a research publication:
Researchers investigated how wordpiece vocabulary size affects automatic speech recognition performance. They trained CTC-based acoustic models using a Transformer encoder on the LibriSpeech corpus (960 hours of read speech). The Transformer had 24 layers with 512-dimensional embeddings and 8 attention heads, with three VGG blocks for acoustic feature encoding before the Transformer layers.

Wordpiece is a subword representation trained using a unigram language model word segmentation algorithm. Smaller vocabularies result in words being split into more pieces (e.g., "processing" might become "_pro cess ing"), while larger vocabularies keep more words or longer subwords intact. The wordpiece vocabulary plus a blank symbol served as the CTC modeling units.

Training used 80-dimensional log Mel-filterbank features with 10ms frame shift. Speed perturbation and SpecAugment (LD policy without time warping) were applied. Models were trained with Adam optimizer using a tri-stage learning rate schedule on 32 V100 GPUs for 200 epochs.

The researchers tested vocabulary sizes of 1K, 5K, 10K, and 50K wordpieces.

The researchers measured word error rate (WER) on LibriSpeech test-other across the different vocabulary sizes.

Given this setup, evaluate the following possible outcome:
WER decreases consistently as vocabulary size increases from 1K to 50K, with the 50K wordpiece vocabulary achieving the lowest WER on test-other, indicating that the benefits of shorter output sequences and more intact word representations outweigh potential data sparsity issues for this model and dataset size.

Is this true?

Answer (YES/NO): NO